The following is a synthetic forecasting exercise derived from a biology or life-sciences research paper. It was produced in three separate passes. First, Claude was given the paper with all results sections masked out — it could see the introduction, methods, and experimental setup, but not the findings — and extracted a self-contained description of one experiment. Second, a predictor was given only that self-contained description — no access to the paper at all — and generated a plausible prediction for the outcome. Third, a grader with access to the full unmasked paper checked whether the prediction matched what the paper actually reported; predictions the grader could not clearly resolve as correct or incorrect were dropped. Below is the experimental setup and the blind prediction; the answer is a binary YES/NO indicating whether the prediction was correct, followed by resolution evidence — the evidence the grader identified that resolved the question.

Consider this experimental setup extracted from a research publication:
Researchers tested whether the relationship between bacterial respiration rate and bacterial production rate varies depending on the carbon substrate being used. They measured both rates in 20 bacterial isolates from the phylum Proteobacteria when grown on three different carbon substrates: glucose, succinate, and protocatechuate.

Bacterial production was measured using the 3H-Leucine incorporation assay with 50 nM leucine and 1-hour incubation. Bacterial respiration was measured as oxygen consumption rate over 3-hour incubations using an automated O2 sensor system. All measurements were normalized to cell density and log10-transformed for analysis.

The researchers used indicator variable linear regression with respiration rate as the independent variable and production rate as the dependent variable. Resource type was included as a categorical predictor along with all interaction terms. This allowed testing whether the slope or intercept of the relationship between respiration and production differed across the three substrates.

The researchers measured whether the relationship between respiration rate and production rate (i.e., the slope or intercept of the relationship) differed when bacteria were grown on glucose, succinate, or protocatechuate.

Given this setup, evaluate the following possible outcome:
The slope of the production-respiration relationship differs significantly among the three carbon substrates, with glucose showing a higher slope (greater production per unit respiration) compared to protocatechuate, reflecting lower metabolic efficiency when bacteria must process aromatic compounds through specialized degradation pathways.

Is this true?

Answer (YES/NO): NO